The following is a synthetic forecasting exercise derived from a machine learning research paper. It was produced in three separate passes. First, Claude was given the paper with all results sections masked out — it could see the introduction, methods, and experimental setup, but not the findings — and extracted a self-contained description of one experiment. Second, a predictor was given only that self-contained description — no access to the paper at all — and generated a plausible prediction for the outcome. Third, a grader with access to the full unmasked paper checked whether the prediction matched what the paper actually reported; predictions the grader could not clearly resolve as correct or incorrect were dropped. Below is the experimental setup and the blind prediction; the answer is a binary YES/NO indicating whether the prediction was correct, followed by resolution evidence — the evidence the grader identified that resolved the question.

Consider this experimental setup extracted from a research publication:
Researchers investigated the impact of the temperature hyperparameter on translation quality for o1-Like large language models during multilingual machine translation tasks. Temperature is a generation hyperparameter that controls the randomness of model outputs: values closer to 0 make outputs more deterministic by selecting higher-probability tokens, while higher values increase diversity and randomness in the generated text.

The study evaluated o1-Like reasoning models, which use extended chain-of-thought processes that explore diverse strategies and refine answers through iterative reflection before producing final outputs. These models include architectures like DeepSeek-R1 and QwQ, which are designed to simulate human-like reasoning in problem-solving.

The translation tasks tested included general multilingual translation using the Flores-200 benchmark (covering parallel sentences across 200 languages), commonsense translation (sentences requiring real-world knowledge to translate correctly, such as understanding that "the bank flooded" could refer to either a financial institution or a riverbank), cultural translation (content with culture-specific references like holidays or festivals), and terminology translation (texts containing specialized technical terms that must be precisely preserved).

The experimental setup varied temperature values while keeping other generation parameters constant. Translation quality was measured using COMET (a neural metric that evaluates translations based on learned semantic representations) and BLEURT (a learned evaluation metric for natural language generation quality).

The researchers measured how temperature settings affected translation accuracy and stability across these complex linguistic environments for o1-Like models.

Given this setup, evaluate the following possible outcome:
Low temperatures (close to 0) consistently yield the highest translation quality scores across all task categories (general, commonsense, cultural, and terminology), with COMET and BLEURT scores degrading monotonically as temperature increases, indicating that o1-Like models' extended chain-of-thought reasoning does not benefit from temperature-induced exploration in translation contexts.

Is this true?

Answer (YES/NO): NO